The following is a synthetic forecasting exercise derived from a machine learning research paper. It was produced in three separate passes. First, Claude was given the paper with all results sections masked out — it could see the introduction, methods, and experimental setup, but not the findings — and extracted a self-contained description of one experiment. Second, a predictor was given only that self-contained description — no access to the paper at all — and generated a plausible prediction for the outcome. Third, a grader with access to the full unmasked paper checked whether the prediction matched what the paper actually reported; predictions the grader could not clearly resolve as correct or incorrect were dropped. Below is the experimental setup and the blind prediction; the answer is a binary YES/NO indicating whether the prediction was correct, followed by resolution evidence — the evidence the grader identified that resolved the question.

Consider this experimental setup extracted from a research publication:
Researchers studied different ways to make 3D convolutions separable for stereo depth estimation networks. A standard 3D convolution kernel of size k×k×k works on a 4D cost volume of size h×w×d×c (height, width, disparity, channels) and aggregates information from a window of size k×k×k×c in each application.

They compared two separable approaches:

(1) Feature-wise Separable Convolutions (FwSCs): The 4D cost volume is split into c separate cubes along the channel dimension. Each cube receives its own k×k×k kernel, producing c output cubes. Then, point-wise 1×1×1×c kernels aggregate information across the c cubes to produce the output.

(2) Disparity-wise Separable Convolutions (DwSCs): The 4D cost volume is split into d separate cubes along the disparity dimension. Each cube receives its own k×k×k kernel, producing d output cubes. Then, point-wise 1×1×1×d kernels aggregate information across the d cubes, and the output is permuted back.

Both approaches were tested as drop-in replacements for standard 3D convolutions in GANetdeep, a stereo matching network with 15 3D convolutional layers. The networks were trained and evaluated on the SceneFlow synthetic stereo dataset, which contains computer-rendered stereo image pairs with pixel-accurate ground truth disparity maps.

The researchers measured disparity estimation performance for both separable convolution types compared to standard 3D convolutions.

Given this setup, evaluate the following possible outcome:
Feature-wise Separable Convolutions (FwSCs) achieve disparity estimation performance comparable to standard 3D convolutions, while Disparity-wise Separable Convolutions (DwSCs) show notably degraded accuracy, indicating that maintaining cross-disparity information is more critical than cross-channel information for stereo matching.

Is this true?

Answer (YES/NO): NO